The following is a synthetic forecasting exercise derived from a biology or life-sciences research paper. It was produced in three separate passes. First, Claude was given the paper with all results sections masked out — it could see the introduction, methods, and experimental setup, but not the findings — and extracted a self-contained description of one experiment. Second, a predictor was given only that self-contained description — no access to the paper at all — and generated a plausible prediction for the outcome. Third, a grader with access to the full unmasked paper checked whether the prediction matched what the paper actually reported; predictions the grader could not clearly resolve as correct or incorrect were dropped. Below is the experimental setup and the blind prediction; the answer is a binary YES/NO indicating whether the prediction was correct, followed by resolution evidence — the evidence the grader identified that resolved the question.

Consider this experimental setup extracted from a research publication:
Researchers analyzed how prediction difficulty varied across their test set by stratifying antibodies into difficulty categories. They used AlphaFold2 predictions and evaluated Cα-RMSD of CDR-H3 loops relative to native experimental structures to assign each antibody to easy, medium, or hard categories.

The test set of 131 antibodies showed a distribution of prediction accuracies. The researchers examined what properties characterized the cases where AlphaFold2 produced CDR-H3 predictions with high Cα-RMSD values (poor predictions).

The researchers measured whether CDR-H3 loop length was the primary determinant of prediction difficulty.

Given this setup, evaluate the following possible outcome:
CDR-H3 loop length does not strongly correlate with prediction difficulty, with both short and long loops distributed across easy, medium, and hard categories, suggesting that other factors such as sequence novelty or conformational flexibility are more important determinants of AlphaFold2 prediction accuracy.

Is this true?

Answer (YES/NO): NO